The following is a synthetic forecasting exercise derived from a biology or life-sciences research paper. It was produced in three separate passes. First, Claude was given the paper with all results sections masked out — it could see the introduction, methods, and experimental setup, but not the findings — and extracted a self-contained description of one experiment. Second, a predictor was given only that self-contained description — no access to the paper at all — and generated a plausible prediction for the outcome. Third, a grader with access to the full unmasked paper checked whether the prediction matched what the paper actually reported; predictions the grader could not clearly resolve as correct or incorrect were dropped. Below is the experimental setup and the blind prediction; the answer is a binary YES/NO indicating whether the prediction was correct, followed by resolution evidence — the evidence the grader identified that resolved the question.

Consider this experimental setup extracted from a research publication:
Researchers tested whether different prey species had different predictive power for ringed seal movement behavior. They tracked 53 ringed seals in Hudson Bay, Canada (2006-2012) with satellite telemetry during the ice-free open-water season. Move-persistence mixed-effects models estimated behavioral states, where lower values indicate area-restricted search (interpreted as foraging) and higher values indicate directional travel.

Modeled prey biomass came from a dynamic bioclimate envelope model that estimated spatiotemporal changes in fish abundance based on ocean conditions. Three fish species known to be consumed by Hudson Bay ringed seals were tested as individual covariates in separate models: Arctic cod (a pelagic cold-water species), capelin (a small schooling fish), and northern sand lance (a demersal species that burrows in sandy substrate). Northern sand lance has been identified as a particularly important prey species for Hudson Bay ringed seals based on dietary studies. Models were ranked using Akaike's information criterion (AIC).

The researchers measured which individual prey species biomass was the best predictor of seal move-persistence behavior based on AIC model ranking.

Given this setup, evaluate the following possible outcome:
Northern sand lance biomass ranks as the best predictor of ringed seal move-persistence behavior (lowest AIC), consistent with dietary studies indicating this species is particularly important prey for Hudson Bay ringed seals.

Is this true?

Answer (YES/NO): NO